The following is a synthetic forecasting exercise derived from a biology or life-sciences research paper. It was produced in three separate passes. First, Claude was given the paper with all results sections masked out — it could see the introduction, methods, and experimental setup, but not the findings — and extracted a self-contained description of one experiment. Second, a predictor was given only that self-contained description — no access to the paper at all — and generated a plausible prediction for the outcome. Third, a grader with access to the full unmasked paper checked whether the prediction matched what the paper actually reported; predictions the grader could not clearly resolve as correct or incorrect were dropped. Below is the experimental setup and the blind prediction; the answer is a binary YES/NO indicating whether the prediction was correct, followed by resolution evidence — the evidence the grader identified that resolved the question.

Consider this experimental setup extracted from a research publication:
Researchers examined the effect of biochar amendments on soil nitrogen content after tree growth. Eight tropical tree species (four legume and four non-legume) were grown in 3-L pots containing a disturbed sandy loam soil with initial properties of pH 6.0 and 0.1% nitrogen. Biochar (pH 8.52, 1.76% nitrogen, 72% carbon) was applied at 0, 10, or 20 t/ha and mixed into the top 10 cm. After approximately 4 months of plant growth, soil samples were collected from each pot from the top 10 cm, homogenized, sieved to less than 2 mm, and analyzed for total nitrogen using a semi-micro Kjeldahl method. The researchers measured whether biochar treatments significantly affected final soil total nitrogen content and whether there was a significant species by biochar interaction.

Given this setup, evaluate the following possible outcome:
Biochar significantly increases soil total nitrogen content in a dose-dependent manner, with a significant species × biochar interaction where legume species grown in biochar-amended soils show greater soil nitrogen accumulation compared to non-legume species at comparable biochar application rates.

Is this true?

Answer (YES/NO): NO